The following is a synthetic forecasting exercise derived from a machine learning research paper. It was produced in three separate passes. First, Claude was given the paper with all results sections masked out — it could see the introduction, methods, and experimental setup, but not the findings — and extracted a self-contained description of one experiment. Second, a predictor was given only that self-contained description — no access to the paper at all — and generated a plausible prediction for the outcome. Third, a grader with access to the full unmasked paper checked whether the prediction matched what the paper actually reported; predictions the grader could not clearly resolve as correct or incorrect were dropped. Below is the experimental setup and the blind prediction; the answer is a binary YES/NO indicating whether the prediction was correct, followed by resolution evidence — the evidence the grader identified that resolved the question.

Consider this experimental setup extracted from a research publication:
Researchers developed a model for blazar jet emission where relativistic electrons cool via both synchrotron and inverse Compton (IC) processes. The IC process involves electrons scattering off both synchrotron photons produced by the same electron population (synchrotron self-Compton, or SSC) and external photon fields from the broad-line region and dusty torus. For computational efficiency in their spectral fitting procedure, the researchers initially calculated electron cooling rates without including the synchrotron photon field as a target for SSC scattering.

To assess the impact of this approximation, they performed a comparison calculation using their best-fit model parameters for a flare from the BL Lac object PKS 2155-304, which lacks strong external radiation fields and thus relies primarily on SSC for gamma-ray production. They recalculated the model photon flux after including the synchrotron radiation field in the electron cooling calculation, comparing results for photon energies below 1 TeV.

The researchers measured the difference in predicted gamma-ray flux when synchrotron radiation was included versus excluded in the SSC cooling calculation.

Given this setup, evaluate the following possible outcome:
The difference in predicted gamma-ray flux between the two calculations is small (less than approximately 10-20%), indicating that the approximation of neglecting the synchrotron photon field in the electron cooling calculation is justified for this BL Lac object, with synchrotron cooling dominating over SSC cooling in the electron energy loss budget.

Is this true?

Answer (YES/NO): YES